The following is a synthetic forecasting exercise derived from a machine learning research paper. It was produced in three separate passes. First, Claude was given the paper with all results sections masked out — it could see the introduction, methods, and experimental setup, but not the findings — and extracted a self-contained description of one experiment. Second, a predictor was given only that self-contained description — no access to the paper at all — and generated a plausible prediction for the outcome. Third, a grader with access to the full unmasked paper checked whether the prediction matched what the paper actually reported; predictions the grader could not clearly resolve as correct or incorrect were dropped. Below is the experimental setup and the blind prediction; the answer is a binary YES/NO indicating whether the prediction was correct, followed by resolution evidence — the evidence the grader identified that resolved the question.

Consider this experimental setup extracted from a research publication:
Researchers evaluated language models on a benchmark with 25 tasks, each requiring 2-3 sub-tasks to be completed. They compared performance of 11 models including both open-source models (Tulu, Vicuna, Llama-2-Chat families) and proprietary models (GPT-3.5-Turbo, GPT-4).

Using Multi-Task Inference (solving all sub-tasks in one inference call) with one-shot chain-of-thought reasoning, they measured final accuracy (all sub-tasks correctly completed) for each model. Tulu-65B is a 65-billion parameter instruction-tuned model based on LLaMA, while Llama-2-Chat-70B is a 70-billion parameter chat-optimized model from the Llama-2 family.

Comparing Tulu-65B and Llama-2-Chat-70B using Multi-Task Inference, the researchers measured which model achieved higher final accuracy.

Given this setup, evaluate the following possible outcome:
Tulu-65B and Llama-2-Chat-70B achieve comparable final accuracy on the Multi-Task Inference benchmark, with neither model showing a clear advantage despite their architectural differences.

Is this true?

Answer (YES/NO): NO